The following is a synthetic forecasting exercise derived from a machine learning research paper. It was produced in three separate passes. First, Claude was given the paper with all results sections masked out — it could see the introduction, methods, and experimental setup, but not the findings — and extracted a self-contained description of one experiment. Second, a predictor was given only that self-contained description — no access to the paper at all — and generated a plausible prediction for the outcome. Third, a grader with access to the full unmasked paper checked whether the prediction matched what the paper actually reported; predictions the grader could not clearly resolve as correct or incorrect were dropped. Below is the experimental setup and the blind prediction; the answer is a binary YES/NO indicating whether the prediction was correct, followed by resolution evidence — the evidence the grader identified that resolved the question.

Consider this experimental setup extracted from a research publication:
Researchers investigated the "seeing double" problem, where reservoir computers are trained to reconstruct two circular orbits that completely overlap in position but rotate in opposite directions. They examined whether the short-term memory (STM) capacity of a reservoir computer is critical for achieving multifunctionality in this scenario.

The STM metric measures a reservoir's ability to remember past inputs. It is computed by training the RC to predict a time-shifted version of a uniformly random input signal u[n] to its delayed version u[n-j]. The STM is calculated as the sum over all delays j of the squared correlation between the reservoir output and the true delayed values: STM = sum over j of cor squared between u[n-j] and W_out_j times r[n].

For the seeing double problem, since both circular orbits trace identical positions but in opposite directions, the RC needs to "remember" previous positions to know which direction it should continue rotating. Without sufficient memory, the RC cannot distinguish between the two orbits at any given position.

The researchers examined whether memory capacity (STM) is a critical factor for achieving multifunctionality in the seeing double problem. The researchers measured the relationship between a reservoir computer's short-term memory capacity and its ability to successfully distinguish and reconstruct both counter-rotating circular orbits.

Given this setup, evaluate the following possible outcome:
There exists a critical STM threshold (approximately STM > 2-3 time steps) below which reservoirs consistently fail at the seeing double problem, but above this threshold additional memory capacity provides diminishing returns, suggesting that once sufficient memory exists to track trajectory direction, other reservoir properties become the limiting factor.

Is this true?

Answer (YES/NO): NO